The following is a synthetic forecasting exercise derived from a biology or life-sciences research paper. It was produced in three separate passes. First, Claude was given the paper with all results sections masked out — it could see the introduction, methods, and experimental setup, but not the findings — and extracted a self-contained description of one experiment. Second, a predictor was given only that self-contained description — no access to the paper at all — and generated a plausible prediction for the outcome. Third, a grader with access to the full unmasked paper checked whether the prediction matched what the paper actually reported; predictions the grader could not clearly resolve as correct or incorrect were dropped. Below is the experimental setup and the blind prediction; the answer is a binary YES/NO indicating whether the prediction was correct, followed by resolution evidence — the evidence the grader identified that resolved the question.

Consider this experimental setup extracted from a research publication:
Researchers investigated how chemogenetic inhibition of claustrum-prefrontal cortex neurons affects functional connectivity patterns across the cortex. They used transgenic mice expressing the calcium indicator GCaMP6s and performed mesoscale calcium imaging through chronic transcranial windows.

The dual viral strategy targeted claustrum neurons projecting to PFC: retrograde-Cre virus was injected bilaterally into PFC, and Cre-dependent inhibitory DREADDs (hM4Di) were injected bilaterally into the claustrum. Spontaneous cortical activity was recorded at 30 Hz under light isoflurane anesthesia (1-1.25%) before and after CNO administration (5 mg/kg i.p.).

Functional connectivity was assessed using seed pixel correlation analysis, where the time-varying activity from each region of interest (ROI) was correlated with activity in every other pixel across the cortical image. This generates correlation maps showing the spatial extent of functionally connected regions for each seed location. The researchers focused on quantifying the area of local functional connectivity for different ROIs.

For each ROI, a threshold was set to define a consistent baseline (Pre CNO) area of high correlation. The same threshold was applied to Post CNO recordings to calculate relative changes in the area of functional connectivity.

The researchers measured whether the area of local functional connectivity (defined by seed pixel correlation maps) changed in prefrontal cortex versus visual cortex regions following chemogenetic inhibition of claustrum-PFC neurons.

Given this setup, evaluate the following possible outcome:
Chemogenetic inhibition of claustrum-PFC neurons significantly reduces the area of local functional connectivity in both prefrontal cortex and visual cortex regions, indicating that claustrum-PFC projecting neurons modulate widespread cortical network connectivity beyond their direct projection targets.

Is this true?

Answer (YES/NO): NO